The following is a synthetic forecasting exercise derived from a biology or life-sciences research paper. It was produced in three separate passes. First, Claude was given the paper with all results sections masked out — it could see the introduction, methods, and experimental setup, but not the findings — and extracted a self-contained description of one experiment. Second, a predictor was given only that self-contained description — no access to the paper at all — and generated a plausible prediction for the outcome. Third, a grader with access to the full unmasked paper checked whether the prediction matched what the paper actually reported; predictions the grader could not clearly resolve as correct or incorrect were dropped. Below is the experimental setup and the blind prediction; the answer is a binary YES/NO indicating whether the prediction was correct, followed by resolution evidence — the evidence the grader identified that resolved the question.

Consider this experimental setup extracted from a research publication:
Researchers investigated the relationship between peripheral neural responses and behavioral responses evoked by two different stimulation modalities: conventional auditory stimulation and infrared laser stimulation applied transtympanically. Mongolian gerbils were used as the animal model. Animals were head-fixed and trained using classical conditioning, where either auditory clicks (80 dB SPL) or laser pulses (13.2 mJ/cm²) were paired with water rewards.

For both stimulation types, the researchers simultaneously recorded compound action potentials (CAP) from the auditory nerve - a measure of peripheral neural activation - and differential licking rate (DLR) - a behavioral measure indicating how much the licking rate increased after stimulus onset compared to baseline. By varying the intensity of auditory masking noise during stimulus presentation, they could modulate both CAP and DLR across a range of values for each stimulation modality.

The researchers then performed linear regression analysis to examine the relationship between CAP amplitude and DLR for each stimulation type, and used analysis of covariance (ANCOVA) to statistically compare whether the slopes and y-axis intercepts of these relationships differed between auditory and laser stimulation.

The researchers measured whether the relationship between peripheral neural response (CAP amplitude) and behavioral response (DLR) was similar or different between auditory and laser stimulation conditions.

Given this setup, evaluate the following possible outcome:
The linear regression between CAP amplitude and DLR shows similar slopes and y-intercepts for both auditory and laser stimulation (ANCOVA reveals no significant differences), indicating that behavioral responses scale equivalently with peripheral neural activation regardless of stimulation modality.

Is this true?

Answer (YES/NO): YES